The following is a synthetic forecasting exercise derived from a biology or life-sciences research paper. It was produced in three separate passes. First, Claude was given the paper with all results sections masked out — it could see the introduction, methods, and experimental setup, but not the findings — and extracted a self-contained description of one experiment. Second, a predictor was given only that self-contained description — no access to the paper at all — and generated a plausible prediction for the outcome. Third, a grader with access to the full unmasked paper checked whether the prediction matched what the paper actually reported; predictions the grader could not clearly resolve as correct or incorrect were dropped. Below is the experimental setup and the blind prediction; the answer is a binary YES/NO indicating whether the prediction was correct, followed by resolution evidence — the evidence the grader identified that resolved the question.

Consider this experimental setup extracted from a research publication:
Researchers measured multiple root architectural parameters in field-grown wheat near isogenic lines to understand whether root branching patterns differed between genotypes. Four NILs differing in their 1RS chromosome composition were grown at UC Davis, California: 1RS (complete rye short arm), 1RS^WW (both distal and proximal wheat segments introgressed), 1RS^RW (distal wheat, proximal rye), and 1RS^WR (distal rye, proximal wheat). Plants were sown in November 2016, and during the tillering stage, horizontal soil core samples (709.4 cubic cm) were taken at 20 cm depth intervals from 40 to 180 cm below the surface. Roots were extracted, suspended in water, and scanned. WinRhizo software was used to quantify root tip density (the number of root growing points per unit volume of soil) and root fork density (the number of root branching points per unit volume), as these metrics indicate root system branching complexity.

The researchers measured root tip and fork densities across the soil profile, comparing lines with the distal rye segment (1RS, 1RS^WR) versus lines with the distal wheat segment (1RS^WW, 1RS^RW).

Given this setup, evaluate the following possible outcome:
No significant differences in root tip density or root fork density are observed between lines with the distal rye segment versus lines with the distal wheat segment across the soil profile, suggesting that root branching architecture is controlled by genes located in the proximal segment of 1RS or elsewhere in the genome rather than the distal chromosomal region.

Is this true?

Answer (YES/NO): NO